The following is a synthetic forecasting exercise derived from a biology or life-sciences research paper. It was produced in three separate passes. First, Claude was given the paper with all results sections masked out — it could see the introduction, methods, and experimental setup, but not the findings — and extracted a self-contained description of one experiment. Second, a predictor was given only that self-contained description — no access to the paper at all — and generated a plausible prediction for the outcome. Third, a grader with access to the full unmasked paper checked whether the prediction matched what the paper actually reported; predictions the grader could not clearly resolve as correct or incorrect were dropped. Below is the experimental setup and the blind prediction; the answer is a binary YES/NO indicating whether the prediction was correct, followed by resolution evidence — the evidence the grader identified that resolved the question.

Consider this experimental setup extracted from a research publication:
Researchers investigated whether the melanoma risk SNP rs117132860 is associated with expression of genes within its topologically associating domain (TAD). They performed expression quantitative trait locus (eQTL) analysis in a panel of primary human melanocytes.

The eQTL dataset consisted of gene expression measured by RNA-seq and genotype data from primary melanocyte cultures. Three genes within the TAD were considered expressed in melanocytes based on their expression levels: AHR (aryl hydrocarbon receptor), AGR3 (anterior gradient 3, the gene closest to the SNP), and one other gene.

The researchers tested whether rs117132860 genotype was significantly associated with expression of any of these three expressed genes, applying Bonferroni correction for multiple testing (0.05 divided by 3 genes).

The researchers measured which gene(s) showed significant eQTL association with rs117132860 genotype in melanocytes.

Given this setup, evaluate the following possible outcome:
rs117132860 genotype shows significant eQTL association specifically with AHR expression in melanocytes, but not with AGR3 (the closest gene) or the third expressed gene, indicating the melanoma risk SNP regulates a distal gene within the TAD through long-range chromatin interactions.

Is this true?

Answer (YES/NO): YES